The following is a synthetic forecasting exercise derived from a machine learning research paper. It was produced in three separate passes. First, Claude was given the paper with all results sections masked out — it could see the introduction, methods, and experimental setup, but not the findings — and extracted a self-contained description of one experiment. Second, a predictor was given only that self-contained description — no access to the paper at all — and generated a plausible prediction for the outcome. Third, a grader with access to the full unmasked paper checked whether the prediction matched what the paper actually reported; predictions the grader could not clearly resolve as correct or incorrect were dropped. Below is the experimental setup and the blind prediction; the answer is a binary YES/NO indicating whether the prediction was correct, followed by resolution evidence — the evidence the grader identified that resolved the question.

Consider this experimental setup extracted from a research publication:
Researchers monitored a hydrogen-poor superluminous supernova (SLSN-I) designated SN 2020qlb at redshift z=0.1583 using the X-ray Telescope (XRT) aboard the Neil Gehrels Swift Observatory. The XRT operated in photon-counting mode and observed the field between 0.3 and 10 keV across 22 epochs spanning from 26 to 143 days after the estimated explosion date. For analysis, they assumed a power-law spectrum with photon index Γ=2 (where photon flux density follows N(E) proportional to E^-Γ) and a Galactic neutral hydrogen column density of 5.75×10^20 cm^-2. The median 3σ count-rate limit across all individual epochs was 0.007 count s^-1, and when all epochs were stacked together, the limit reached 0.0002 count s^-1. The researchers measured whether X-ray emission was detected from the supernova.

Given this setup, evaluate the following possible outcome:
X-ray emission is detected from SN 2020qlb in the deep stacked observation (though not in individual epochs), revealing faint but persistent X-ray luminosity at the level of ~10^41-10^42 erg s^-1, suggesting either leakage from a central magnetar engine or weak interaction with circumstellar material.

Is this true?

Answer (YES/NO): NO